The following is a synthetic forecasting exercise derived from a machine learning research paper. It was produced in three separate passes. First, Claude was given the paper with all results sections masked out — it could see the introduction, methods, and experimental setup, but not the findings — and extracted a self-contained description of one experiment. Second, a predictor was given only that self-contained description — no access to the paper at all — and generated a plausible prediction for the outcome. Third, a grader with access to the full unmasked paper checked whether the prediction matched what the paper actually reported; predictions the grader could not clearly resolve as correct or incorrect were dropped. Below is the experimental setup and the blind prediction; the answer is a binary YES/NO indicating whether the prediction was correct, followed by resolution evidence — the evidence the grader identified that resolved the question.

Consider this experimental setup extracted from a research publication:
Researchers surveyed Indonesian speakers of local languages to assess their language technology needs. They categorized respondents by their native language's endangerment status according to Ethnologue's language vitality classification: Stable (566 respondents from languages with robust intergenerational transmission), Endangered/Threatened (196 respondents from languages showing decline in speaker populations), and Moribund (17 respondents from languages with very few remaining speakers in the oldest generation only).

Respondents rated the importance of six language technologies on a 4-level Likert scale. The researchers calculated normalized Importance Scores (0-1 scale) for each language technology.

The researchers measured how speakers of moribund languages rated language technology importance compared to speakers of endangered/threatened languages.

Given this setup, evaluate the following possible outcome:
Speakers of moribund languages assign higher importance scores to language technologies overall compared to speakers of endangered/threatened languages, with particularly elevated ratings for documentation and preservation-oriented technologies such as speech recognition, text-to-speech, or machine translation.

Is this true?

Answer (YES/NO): NO